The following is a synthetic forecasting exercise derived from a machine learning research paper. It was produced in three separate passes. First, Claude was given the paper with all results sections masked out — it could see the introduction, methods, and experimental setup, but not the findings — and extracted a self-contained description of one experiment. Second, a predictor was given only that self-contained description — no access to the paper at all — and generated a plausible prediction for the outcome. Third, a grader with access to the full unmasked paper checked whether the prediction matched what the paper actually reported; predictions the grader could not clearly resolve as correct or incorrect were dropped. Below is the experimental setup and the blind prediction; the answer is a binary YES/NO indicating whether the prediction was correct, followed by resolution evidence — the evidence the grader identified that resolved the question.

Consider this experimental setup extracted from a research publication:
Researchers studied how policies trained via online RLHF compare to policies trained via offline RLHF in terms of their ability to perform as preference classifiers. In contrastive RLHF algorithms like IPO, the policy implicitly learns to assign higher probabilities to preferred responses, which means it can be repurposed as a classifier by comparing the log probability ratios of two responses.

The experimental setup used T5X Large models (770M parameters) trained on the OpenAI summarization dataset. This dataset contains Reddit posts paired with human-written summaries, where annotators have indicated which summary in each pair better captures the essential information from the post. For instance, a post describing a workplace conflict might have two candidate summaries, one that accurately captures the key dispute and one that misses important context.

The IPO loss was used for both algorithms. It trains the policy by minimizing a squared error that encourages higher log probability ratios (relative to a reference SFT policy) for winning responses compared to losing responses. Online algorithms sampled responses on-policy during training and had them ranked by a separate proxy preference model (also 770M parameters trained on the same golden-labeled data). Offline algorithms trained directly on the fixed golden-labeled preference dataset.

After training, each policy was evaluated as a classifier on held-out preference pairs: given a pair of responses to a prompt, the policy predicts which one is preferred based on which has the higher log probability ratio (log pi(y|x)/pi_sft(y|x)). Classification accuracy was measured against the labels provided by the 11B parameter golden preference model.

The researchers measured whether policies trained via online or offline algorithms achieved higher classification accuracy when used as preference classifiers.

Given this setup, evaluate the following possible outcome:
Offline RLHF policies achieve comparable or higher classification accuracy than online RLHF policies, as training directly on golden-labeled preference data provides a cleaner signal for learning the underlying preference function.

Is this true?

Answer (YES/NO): YES